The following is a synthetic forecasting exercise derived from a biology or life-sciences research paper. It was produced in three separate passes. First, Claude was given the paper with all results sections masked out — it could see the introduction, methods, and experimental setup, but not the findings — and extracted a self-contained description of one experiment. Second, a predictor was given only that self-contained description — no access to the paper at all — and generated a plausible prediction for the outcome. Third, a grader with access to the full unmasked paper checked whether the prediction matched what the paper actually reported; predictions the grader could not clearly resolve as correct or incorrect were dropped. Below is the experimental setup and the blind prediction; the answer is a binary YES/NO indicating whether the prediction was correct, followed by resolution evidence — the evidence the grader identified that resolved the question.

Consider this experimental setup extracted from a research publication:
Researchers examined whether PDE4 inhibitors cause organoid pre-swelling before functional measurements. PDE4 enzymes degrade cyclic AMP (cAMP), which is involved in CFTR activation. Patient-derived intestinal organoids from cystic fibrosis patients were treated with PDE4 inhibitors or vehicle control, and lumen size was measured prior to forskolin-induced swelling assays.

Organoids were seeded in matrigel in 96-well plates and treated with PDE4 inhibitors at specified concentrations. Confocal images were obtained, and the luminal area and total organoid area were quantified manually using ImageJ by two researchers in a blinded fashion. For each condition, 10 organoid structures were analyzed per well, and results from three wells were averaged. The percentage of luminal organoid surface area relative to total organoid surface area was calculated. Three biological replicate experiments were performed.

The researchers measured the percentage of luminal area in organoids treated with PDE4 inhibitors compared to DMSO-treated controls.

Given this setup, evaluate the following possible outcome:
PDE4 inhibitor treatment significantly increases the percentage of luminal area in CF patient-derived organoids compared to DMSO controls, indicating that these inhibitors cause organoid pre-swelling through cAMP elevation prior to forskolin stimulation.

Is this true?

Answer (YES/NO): YES